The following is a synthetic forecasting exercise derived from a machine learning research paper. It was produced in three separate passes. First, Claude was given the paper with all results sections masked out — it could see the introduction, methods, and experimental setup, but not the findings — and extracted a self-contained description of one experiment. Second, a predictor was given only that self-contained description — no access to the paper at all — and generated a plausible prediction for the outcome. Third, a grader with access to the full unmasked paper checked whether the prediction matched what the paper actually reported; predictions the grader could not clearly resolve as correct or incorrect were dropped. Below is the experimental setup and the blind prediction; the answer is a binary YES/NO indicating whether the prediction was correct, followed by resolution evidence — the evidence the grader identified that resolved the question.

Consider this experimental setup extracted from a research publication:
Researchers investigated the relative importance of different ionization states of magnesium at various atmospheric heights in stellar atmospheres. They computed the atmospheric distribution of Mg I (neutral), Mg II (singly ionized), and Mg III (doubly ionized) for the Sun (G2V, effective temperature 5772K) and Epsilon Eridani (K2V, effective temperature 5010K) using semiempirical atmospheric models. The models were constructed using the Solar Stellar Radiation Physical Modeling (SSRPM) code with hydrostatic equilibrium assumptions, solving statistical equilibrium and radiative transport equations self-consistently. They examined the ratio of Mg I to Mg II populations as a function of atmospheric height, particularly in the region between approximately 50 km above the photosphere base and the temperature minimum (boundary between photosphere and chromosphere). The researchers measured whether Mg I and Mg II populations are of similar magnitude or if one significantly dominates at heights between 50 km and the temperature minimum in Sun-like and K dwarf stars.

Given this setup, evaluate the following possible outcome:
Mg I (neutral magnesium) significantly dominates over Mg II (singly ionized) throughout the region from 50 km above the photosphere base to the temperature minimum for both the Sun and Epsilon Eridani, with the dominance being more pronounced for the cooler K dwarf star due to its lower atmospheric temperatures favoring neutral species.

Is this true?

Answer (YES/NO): NO